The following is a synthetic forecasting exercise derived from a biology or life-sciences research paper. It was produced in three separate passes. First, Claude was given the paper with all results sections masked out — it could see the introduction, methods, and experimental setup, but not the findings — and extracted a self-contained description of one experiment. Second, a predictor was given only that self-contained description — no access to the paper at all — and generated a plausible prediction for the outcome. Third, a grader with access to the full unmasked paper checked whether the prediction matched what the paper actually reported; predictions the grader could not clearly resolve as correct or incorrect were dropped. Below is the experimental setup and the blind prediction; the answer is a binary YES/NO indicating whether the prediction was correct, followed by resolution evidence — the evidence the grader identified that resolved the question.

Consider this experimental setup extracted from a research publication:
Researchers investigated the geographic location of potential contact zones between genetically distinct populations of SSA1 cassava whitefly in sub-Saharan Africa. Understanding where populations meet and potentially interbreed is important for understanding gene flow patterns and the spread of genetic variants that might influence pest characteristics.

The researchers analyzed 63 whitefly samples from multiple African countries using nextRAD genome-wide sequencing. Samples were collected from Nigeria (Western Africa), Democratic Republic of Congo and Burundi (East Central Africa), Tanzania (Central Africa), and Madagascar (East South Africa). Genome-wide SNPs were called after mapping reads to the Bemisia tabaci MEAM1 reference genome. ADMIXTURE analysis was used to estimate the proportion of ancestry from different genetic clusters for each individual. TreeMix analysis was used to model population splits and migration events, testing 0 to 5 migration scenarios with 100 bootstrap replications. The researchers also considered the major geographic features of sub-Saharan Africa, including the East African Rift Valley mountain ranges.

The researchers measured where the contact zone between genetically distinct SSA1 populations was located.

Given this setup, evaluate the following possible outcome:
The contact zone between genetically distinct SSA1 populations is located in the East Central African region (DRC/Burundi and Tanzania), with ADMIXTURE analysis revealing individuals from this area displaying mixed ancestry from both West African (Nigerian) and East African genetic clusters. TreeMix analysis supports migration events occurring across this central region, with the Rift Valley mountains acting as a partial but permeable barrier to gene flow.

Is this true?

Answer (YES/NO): NO